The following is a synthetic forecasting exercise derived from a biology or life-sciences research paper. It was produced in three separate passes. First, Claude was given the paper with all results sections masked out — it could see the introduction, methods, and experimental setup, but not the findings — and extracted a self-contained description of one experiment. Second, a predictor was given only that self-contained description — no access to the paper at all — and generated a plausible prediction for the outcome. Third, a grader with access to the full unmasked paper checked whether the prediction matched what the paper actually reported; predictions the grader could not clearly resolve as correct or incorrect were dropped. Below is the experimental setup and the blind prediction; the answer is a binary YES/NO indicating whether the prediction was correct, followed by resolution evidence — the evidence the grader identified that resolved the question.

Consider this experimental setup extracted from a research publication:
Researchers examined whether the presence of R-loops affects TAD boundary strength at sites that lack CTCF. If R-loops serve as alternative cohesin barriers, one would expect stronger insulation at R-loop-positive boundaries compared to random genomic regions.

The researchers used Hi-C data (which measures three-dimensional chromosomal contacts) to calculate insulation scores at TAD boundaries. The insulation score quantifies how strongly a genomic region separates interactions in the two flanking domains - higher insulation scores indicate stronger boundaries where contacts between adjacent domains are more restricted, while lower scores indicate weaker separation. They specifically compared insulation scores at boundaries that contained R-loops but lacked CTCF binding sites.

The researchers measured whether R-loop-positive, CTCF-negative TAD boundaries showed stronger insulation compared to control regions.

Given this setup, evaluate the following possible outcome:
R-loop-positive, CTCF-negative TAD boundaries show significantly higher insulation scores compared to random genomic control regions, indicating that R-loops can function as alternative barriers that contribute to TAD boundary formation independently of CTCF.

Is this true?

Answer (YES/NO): YES